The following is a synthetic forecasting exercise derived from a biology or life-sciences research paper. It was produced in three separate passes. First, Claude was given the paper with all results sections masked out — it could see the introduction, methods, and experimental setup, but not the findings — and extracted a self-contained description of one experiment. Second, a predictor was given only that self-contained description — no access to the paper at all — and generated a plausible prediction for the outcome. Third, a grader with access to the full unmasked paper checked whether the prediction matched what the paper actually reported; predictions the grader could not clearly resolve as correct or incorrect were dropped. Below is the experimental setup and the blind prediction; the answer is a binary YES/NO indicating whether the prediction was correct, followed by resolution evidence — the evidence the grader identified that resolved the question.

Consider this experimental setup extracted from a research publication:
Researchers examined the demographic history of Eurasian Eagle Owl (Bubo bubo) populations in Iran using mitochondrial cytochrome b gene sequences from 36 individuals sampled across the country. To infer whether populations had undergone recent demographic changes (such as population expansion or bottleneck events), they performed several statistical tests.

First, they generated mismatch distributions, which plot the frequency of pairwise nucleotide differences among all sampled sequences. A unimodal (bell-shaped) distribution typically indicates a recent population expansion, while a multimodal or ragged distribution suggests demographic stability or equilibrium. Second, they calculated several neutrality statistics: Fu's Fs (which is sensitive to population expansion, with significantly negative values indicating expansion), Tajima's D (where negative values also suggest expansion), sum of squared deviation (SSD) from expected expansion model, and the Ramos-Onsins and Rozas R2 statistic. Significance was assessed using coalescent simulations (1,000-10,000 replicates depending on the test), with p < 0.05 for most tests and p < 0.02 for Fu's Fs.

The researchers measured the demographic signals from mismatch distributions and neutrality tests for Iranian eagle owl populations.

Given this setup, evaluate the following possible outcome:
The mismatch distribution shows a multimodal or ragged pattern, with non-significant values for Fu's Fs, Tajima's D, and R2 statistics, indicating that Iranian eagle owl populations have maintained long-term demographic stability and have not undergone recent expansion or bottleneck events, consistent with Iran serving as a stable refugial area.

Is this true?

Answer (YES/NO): NO